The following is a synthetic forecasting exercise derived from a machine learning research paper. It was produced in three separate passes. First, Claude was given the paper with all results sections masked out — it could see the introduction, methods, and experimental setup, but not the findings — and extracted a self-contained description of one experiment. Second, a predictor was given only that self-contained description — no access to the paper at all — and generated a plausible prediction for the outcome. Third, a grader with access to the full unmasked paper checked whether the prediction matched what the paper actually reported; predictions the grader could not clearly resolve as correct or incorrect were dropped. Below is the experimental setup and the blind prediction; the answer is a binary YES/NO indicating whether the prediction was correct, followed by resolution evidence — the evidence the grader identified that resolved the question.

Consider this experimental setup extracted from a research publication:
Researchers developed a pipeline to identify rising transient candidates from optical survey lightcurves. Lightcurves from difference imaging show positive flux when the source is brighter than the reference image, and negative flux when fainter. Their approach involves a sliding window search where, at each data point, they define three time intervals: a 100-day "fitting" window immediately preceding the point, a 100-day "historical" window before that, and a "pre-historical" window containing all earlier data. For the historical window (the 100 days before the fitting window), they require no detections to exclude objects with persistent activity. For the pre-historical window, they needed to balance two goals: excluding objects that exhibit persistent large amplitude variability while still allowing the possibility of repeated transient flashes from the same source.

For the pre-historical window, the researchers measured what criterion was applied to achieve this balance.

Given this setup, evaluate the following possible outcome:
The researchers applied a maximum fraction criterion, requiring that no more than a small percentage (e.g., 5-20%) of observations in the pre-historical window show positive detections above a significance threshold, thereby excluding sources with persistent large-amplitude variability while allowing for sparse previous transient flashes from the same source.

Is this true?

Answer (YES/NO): NO